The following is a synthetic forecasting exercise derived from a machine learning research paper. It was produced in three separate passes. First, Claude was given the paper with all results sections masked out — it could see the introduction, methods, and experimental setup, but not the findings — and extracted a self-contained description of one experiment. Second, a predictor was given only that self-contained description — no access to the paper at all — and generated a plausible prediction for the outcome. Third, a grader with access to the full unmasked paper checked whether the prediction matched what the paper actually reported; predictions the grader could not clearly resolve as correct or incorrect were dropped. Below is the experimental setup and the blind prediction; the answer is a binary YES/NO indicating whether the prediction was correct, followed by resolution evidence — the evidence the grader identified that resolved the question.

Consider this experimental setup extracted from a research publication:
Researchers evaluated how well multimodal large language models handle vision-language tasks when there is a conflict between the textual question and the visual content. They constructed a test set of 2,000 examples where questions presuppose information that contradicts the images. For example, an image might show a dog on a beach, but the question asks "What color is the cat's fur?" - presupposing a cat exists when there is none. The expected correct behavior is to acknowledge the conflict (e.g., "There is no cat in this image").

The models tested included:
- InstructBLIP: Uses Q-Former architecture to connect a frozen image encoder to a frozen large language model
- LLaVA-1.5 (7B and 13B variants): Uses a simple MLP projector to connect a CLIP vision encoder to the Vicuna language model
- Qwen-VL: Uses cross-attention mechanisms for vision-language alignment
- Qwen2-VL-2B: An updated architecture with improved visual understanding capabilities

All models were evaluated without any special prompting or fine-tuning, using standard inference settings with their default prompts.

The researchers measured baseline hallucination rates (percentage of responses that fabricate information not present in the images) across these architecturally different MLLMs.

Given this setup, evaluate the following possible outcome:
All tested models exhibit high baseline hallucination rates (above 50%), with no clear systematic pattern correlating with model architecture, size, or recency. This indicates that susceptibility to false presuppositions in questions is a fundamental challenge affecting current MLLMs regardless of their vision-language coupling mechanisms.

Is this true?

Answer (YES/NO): NO